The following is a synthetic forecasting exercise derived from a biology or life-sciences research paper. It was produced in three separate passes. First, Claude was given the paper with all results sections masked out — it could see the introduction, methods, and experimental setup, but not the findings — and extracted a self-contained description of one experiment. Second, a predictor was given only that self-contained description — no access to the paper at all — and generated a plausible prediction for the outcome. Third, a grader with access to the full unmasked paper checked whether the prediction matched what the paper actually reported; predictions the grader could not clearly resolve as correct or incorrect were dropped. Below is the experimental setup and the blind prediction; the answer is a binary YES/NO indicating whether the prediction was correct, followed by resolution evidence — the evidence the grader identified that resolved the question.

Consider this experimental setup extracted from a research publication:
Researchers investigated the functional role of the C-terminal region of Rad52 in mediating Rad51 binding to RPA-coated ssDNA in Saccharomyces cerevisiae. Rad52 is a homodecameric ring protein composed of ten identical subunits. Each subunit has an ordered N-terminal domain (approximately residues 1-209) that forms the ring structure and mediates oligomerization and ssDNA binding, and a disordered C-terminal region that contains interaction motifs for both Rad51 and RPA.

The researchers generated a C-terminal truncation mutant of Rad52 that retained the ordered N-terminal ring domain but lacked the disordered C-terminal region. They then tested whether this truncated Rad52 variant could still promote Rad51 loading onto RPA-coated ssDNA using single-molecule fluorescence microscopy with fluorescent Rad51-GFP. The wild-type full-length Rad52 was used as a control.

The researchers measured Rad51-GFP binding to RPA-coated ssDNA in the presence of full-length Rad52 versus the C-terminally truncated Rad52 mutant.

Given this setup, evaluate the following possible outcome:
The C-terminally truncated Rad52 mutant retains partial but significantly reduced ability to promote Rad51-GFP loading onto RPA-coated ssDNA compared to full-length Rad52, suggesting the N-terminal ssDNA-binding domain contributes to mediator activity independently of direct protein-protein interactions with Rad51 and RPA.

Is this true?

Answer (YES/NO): NO